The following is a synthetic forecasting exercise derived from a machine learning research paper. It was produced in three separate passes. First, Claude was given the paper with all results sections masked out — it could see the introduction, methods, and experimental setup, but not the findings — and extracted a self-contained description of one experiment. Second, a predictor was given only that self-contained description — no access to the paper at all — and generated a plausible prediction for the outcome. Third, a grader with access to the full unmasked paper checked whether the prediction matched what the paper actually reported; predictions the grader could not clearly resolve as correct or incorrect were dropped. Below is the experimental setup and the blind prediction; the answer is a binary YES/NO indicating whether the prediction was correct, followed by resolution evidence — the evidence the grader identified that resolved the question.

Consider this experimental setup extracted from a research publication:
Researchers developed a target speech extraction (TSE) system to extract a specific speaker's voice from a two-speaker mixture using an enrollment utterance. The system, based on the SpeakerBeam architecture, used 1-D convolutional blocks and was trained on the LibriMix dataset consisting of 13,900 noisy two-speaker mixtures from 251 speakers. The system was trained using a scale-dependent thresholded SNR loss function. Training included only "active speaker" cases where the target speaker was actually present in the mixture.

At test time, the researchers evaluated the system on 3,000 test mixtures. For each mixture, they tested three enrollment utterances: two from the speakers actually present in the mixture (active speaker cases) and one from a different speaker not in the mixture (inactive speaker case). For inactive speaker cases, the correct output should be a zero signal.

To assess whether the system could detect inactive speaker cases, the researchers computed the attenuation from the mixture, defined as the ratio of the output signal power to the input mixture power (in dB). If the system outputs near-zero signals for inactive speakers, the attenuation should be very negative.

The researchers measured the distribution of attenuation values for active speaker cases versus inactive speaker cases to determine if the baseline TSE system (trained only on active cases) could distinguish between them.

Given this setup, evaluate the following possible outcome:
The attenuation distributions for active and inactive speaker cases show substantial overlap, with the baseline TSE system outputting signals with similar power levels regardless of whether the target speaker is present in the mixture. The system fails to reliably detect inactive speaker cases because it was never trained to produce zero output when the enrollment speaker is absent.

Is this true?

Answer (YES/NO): YES